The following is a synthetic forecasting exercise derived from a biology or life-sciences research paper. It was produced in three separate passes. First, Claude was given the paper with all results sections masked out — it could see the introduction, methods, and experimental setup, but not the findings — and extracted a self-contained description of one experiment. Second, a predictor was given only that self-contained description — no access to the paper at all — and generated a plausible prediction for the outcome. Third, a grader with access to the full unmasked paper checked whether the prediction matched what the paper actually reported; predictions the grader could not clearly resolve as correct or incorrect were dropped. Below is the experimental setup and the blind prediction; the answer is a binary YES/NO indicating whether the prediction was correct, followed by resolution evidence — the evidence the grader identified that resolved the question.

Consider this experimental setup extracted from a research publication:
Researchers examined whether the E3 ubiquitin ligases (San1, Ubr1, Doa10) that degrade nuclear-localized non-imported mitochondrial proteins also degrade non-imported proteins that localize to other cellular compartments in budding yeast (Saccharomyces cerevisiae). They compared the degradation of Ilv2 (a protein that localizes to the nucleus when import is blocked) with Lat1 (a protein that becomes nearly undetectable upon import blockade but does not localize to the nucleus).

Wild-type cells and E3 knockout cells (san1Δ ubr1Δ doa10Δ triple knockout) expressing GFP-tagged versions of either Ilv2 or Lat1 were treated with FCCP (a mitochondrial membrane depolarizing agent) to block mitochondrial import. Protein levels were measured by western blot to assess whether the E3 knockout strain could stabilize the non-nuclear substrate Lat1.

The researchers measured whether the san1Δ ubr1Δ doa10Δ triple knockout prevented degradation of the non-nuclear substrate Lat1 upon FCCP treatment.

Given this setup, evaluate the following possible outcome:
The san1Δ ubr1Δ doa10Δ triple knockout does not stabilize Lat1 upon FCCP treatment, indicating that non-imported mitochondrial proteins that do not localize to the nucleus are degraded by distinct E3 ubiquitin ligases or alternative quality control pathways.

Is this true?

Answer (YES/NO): YES